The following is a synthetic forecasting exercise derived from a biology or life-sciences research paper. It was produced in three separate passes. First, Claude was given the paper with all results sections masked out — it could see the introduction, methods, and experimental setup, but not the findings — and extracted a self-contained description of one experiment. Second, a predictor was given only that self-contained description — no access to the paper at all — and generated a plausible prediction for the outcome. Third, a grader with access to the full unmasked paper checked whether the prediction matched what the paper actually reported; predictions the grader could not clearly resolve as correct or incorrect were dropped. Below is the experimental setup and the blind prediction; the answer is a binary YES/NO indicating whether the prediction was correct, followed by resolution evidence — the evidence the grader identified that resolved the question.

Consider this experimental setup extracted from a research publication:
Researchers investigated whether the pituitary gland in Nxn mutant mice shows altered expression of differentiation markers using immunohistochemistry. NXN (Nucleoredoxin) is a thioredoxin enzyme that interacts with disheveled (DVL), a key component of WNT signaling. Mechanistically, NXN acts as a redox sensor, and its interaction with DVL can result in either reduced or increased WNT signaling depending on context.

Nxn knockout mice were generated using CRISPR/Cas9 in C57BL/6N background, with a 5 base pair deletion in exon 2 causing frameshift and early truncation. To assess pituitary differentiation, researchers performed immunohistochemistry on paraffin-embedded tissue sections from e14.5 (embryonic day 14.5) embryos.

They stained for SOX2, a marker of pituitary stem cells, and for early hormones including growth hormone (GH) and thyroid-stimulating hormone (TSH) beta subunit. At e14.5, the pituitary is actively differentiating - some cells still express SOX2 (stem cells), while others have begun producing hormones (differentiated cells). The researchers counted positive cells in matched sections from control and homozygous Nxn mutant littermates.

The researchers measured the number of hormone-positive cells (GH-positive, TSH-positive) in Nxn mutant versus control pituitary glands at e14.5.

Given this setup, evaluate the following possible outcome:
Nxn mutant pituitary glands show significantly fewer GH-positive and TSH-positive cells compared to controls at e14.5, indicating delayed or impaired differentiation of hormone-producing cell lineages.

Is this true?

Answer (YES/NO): NO